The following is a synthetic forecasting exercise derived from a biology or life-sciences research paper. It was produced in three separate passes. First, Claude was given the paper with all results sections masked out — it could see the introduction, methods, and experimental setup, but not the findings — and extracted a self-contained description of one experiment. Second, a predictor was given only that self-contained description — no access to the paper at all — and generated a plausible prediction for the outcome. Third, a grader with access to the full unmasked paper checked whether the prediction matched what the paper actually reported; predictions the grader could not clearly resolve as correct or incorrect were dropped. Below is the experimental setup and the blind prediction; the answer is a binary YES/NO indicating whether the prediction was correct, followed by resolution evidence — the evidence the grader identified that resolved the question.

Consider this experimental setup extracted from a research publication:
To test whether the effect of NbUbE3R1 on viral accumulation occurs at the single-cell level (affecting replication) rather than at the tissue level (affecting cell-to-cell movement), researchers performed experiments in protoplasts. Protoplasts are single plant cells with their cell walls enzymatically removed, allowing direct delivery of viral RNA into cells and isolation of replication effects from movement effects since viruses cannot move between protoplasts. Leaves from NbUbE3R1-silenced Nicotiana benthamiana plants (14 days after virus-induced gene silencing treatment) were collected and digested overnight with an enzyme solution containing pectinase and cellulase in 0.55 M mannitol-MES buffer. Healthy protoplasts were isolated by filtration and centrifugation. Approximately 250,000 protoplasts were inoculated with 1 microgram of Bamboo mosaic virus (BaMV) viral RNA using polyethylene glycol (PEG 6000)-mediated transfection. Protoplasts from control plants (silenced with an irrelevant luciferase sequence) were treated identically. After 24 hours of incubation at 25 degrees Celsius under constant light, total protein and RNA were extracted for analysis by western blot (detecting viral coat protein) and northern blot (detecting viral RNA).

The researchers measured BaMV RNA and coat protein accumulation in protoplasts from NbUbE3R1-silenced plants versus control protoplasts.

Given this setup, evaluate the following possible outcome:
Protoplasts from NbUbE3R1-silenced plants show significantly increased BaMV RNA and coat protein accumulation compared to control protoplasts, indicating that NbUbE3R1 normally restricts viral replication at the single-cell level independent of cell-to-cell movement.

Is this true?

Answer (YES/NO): YES